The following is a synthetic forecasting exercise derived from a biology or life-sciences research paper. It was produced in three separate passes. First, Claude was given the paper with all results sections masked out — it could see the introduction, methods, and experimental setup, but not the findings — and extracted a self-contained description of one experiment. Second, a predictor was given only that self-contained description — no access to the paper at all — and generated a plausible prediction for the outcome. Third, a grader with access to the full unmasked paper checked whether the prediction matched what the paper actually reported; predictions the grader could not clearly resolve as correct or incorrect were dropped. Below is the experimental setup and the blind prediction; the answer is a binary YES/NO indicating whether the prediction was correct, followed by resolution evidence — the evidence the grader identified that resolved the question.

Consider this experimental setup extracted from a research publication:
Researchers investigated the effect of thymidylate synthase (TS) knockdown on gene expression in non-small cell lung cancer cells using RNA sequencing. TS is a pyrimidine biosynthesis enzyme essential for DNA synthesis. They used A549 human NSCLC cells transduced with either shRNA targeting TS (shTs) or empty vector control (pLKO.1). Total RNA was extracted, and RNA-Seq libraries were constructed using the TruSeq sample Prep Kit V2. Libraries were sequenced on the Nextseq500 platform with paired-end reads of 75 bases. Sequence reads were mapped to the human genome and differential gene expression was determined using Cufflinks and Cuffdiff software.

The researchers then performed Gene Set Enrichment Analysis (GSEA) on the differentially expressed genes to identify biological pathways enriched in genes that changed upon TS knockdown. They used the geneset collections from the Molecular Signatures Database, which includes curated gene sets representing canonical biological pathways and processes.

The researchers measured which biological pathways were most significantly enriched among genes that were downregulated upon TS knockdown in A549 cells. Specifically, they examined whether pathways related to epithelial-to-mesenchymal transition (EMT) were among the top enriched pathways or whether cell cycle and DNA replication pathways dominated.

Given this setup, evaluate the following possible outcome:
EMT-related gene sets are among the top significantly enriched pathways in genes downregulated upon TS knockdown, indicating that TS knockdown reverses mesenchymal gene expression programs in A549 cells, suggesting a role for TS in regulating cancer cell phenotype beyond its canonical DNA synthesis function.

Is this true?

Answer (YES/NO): YES